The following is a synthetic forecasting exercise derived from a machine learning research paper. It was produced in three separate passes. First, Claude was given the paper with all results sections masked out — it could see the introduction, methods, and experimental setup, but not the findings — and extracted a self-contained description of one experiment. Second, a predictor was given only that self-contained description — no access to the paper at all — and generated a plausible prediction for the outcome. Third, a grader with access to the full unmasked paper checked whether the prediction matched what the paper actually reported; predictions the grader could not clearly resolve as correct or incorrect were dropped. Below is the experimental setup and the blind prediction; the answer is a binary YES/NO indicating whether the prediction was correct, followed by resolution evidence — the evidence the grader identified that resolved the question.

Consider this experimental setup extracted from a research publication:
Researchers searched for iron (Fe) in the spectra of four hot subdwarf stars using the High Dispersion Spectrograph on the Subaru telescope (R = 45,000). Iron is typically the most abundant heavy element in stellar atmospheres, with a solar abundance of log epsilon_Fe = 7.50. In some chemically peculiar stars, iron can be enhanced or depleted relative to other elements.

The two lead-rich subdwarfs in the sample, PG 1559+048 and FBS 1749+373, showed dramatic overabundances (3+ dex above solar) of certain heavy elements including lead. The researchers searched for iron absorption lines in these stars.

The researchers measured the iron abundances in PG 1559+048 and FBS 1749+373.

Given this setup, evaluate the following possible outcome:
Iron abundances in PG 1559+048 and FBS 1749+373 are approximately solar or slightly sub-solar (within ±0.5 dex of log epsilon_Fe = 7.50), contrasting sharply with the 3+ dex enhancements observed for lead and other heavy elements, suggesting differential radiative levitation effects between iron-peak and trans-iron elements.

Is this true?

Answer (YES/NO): YES